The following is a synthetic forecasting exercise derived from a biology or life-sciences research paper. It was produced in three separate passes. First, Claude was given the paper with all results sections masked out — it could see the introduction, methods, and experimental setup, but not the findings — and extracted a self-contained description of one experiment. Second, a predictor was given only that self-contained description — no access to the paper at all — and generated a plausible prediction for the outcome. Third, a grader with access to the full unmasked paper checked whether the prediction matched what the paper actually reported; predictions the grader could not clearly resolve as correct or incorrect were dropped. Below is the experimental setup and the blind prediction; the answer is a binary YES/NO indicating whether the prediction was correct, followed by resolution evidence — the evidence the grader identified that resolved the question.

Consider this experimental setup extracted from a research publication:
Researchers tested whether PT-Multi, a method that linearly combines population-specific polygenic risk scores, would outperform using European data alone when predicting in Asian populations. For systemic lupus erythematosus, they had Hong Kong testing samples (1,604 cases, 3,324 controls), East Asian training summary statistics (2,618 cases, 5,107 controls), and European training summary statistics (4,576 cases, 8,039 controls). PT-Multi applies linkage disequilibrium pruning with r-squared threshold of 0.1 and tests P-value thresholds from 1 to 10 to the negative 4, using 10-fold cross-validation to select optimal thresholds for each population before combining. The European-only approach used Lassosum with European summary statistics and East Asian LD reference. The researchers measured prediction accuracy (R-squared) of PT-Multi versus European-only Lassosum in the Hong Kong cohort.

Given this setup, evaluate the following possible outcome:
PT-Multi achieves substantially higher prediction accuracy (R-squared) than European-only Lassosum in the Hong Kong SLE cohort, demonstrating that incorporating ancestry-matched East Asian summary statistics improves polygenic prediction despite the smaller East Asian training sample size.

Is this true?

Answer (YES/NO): NO